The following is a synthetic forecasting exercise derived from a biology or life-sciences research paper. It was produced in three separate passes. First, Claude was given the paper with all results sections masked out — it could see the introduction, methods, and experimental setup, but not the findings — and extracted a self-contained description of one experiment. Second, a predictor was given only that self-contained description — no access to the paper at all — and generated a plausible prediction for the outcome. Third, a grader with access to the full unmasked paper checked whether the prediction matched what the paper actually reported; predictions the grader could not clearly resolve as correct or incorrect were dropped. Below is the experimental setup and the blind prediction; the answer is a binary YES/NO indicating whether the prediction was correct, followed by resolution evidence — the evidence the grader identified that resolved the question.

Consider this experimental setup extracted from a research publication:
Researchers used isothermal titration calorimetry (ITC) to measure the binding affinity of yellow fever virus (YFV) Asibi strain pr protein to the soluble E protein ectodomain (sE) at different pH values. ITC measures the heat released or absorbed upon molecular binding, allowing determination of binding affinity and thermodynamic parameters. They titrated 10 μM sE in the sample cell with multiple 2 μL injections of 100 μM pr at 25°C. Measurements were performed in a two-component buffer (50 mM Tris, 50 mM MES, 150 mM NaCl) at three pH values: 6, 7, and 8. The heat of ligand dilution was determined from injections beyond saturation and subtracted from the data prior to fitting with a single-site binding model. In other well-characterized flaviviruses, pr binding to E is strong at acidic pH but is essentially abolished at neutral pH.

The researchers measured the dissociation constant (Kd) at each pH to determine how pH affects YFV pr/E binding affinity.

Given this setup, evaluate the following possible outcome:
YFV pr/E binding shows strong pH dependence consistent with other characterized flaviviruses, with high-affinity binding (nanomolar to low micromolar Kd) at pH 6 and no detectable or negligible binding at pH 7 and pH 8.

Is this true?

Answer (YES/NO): NO